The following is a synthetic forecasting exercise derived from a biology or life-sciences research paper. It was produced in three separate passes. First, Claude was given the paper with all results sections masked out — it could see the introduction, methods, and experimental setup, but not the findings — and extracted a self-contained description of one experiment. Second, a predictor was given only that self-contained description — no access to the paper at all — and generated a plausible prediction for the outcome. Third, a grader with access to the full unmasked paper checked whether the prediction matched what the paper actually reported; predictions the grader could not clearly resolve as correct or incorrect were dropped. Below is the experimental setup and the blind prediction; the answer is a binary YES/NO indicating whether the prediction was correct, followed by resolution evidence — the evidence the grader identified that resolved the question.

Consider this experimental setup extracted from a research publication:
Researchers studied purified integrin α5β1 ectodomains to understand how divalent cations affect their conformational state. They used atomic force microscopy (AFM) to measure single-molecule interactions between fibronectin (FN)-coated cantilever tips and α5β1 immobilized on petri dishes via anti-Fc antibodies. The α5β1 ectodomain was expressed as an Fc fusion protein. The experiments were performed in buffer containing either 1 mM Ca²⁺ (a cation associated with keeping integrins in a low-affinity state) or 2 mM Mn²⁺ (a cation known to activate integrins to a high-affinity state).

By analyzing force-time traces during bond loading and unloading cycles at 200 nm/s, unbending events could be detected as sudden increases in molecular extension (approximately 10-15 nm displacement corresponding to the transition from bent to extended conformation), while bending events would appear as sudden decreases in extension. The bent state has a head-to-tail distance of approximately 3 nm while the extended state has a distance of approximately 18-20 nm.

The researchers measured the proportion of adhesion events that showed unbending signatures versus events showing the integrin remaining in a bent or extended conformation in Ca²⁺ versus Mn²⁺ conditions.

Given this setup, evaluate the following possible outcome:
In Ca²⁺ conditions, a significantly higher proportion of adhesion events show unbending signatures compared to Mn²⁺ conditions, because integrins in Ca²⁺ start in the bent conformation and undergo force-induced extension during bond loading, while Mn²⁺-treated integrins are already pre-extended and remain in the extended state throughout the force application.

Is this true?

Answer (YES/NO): YES